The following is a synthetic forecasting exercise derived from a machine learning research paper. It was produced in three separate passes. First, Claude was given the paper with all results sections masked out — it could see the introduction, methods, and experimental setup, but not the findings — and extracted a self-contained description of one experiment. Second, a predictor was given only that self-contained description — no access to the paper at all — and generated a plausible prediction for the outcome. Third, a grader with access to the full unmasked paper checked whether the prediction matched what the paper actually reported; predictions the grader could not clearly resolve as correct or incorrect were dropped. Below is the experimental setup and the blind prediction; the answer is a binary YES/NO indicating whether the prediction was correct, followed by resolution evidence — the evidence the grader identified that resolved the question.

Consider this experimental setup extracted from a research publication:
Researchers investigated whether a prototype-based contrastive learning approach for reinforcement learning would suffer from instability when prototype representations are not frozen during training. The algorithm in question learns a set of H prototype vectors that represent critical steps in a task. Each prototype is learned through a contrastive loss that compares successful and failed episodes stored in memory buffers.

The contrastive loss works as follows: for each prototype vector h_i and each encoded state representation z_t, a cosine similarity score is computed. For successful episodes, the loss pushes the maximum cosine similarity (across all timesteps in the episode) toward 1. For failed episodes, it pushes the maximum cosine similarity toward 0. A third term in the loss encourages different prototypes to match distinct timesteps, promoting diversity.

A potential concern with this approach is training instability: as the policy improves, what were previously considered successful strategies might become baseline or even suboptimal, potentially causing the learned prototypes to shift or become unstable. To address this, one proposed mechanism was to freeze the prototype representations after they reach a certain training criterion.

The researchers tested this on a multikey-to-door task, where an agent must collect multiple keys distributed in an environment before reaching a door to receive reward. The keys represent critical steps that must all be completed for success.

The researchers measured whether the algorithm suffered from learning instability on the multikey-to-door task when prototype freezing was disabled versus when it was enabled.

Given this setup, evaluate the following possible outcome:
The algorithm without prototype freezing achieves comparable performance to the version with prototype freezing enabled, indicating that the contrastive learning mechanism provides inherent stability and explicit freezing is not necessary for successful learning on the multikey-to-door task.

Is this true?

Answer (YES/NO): YES